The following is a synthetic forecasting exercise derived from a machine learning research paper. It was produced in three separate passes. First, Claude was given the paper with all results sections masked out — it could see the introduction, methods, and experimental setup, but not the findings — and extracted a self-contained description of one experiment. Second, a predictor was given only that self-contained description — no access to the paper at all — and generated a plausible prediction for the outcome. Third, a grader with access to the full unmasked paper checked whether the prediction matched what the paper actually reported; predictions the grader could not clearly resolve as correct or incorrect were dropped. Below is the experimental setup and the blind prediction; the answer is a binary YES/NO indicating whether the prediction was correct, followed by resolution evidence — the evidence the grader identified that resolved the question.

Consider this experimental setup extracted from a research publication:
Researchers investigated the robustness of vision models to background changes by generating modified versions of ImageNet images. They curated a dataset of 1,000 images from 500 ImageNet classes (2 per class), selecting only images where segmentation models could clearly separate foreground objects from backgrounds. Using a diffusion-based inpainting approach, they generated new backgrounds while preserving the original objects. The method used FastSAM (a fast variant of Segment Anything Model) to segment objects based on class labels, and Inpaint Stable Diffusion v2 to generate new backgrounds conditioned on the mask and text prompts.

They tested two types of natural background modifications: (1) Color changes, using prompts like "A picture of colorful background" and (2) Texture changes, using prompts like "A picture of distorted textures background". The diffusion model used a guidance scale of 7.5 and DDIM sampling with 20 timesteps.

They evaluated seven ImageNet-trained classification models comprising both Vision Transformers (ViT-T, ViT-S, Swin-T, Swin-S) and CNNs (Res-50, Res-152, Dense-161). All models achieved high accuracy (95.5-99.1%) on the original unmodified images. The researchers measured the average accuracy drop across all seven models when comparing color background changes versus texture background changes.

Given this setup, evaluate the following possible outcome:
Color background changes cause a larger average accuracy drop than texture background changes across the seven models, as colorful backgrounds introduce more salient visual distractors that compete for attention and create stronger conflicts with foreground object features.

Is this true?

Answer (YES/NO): NO